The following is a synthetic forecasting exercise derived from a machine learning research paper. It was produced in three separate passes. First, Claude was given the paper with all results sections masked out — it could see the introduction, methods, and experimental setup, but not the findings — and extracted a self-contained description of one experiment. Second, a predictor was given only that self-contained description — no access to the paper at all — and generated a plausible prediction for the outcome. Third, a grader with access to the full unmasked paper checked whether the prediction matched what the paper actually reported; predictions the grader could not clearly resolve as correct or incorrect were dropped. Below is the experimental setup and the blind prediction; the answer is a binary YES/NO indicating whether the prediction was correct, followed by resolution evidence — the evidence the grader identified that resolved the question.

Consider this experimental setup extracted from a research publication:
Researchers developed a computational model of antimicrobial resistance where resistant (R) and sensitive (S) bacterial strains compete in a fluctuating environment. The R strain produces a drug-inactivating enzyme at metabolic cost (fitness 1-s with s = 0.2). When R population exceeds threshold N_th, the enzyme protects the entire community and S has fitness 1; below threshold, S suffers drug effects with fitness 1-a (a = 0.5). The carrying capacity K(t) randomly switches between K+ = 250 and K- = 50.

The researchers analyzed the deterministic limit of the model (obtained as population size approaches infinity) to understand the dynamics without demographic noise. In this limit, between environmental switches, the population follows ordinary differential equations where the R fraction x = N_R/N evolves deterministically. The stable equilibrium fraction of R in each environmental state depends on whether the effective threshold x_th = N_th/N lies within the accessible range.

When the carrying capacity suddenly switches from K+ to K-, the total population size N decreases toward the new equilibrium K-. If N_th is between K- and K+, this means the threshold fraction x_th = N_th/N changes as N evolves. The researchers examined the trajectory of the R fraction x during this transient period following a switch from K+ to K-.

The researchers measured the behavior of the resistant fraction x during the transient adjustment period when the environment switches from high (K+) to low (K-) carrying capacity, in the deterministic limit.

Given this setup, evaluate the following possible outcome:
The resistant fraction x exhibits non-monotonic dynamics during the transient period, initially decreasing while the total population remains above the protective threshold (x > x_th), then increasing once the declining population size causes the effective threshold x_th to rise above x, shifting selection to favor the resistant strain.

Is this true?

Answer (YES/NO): NO